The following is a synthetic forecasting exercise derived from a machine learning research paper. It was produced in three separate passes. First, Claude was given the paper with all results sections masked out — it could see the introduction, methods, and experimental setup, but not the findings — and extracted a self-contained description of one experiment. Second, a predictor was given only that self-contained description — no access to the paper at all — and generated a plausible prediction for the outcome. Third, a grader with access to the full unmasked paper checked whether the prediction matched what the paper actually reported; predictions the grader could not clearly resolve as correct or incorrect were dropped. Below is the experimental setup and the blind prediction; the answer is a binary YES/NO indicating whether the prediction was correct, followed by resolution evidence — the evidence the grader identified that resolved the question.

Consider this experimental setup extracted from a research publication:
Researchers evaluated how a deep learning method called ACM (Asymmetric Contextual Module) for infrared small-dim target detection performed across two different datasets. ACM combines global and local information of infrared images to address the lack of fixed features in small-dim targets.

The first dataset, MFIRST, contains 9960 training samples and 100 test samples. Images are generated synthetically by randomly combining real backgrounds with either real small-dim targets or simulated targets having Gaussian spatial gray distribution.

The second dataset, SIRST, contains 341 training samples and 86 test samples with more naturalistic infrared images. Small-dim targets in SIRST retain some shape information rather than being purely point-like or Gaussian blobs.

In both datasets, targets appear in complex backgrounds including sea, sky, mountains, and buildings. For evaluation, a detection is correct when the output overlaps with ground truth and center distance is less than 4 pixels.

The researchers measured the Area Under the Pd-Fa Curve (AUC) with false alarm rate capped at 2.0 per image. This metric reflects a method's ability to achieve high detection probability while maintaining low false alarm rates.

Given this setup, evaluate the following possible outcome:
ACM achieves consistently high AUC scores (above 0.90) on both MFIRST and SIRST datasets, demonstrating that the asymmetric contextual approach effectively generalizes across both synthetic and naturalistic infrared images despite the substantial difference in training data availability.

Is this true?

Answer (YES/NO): NO